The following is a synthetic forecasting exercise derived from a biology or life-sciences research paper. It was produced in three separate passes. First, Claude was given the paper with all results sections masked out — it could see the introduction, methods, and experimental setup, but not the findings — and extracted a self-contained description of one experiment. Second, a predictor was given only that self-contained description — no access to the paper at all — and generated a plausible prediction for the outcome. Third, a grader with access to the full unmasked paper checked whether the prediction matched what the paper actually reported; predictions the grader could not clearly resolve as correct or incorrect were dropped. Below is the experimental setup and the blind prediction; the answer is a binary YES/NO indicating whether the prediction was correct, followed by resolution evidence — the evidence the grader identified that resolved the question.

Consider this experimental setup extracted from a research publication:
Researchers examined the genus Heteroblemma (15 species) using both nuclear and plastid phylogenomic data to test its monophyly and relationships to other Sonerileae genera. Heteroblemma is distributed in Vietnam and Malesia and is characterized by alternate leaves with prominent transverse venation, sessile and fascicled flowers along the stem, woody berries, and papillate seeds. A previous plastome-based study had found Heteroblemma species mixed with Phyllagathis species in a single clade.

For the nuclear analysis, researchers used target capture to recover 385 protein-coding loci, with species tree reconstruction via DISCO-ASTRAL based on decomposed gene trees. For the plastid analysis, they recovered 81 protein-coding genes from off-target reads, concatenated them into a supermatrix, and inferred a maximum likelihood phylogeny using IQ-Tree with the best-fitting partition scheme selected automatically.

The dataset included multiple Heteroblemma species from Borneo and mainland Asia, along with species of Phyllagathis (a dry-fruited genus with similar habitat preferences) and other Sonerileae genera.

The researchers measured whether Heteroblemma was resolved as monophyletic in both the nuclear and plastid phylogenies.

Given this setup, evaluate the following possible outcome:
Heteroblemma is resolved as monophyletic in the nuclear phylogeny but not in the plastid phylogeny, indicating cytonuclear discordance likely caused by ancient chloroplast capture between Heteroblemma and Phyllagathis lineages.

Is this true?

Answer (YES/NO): YES